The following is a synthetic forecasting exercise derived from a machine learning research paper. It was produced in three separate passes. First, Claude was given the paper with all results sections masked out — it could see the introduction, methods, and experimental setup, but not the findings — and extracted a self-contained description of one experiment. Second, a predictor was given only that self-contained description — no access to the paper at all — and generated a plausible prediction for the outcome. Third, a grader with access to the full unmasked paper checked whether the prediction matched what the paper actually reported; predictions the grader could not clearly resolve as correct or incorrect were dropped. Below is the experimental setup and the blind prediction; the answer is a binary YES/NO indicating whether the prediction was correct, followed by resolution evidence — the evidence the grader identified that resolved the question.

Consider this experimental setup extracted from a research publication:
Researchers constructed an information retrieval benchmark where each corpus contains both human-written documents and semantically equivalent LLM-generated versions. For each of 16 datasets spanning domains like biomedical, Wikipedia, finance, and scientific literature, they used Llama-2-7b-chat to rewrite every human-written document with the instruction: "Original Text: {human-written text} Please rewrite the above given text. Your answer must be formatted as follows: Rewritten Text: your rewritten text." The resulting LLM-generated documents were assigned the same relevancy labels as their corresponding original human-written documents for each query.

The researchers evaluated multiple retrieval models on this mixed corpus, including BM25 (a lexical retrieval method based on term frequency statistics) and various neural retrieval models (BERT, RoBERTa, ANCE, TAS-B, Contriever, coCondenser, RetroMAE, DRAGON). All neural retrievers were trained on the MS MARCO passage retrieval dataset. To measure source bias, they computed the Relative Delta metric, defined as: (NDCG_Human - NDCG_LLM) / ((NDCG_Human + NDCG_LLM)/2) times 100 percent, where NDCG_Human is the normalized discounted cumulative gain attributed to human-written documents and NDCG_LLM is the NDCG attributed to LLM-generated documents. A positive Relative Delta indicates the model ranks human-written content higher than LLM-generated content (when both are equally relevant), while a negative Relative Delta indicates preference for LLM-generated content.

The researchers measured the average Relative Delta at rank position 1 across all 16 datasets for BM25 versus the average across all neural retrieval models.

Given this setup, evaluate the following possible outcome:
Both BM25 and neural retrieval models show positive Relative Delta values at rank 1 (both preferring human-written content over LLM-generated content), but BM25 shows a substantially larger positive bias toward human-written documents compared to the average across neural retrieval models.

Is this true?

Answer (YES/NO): NO